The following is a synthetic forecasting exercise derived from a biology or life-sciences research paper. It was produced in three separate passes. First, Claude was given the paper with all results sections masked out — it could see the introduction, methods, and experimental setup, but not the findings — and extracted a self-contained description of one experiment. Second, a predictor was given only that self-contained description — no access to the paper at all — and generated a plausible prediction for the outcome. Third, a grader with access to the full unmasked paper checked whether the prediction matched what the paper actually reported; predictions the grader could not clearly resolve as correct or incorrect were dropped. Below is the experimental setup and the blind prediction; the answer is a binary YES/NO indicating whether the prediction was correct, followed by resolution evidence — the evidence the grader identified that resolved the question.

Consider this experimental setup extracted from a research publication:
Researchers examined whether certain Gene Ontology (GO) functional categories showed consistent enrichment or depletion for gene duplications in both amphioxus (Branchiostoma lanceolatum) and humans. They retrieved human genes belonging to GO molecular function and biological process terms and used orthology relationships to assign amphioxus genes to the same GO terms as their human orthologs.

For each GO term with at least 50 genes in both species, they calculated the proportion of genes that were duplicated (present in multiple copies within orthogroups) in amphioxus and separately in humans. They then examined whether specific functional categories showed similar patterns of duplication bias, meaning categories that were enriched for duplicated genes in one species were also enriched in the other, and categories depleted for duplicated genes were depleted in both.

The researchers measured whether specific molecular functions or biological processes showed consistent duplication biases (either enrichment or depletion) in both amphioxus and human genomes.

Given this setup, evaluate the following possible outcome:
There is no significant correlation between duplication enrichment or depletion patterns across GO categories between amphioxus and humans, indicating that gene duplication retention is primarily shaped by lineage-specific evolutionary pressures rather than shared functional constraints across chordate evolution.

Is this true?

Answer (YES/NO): NO